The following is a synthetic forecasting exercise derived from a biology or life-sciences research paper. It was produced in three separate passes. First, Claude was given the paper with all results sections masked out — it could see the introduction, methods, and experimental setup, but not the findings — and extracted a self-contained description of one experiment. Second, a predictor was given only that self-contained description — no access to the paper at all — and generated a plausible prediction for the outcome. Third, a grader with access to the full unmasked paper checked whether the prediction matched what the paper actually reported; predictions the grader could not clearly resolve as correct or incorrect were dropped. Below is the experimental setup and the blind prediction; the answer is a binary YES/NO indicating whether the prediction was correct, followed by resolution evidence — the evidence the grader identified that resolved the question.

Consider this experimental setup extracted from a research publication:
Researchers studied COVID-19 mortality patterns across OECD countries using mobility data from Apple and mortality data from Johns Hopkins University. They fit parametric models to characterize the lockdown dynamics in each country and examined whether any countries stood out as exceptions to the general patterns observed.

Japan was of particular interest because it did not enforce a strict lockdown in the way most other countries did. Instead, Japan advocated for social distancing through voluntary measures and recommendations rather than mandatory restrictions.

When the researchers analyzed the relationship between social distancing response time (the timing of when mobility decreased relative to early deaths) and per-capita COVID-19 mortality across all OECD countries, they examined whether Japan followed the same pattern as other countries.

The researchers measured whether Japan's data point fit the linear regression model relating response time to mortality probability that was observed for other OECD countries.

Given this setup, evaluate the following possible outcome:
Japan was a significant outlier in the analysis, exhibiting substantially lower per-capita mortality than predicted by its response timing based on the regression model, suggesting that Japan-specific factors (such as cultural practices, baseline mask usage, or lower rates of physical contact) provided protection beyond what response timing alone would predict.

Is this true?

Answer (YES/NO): YES